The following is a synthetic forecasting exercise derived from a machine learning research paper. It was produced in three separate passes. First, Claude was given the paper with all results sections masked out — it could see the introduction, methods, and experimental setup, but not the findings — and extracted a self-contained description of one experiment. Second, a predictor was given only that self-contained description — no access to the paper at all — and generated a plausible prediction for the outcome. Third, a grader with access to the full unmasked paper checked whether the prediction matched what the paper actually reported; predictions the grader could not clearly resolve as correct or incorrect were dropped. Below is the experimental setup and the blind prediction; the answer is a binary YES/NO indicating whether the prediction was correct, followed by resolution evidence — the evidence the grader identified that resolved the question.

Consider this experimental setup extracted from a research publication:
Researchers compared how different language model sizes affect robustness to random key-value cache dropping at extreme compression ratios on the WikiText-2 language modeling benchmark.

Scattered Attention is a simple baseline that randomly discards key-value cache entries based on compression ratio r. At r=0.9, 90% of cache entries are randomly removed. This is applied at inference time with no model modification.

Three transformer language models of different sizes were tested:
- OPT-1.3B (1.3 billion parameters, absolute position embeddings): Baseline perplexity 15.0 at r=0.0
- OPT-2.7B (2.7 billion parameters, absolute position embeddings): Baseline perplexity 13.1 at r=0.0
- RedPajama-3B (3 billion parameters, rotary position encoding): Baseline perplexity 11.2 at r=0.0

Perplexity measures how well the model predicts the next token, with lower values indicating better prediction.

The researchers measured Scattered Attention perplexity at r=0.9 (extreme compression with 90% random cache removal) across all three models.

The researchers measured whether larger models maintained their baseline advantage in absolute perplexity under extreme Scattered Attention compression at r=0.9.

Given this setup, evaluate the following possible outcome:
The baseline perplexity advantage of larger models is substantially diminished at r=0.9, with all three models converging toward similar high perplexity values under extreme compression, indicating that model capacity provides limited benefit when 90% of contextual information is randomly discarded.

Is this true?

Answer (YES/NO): NO